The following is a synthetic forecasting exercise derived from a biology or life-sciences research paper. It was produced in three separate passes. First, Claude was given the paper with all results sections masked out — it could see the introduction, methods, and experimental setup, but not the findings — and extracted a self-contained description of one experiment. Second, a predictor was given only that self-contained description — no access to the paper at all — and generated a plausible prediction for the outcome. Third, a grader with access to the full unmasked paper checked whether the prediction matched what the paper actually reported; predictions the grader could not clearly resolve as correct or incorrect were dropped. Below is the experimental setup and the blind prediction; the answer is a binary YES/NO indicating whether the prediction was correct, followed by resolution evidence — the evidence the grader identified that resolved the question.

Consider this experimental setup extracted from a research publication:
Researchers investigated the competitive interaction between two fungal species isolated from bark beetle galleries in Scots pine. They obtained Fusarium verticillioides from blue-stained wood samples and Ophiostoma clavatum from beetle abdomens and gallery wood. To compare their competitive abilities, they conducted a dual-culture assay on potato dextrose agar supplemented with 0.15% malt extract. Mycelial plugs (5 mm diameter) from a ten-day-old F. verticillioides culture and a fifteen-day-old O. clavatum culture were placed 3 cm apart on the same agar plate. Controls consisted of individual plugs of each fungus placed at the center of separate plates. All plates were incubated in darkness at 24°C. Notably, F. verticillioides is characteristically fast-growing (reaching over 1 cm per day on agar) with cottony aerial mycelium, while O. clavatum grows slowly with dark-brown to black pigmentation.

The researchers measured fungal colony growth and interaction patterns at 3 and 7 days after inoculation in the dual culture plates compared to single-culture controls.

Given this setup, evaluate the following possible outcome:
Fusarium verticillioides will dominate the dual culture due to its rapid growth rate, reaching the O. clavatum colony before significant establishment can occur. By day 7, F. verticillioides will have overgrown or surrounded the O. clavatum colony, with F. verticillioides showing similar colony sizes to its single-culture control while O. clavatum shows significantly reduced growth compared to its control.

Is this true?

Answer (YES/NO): NO